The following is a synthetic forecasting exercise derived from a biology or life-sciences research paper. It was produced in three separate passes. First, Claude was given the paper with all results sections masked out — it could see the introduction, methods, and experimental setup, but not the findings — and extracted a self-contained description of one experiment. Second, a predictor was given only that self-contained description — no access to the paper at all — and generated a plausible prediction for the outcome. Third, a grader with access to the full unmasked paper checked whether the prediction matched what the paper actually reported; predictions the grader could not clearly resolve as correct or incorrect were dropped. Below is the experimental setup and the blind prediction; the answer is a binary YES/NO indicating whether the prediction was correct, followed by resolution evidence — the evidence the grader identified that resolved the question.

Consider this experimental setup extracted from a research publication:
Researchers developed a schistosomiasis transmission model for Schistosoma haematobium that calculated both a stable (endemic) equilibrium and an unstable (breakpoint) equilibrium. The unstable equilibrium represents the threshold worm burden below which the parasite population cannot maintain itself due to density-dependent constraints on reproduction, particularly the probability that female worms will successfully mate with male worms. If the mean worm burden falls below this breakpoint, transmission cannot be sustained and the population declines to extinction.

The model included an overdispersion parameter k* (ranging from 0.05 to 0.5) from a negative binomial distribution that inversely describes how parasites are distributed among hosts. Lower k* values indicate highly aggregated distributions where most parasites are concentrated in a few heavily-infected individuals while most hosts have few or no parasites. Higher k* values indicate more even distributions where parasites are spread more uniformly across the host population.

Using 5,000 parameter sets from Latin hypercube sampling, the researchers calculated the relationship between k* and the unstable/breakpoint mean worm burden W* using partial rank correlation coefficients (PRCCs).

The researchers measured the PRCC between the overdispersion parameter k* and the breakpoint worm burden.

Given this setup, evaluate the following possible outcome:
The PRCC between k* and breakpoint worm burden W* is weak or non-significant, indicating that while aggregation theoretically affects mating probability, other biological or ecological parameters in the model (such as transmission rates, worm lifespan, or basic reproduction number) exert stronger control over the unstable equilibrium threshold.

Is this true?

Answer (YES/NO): NO